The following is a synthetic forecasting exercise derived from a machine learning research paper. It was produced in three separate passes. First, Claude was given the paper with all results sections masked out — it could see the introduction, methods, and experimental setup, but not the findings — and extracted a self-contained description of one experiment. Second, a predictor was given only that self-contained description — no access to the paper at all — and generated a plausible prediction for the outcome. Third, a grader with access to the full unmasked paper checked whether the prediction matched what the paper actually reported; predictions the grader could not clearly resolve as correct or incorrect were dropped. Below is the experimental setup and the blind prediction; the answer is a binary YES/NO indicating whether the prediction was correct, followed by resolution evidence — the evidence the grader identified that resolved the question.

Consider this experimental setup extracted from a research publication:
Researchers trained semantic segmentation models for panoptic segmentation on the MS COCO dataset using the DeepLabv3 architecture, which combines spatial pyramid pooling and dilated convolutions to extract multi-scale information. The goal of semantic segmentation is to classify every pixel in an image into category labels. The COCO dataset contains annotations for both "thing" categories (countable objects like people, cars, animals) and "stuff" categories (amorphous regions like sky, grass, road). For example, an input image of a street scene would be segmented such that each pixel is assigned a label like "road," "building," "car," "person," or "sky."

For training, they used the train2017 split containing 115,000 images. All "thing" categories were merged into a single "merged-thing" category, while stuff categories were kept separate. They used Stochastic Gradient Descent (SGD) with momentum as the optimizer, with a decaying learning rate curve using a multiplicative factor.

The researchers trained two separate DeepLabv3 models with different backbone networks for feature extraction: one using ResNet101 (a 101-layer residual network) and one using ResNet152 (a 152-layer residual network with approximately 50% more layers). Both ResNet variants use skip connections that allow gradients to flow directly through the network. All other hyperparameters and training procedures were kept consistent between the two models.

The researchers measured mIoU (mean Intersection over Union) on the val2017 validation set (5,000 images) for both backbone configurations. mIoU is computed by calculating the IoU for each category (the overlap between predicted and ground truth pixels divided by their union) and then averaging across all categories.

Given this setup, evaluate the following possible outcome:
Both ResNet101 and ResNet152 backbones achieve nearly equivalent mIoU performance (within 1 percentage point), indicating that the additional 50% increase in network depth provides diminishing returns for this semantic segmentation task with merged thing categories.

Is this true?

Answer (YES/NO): YES